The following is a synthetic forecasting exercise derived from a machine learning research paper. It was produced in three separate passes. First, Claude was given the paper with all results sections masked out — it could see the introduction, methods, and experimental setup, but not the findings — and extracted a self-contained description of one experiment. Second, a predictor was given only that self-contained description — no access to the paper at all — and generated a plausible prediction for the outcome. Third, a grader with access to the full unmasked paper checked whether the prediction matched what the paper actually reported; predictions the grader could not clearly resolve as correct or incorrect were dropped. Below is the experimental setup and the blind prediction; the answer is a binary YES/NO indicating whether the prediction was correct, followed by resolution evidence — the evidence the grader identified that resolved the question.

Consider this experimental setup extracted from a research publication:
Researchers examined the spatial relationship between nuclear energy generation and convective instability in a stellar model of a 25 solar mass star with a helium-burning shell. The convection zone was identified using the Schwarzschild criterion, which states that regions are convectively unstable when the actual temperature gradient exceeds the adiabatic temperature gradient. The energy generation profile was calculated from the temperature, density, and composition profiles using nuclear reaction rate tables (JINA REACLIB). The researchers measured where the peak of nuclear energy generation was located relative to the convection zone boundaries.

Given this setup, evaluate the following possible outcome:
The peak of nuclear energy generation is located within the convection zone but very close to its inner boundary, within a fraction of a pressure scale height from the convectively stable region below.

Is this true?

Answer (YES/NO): NO